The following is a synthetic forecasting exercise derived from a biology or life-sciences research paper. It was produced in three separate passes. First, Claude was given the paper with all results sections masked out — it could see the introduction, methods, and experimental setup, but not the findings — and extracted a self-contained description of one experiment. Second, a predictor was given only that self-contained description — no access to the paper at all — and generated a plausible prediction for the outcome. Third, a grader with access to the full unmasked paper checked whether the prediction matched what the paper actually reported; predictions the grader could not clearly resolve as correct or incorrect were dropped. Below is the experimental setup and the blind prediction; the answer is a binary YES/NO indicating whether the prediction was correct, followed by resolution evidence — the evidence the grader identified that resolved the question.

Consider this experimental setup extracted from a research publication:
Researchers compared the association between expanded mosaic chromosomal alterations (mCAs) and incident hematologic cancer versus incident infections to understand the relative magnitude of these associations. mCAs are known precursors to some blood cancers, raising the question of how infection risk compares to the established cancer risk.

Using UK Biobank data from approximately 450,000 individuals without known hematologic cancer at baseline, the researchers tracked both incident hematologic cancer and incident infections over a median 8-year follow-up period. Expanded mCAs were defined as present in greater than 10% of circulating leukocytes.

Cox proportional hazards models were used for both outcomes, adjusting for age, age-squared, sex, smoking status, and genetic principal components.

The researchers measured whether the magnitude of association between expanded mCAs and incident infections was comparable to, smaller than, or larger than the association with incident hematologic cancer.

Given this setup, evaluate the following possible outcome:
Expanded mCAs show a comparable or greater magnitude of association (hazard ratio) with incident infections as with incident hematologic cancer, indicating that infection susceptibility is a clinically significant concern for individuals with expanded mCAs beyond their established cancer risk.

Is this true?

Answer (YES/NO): NO